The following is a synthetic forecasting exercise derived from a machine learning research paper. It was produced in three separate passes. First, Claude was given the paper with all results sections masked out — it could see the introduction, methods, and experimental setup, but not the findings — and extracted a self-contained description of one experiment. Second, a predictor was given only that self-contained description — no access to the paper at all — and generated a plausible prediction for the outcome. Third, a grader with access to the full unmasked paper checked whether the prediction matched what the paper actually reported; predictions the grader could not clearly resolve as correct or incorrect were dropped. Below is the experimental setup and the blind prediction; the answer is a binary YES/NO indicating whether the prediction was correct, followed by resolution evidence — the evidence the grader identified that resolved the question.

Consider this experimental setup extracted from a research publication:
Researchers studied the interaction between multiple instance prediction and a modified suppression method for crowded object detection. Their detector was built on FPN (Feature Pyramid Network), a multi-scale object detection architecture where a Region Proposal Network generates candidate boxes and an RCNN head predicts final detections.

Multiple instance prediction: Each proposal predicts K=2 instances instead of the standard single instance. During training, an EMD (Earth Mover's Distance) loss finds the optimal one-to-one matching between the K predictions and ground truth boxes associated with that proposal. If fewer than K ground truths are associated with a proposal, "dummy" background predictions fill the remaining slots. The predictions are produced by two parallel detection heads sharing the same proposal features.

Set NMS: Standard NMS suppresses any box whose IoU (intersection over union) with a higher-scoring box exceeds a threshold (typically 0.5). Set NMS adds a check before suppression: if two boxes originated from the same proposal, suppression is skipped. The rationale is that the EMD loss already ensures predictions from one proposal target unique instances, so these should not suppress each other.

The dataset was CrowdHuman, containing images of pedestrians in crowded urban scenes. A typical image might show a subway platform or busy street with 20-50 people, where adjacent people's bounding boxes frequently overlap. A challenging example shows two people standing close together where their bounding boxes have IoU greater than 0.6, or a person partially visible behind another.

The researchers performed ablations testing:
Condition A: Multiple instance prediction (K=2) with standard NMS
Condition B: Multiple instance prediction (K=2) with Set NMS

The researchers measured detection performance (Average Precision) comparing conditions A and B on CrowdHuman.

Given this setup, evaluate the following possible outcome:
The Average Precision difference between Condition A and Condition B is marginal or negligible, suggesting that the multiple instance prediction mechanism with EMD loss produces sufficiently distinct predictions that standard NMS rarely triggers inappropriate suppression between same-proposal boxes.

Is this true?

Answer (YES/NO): NO